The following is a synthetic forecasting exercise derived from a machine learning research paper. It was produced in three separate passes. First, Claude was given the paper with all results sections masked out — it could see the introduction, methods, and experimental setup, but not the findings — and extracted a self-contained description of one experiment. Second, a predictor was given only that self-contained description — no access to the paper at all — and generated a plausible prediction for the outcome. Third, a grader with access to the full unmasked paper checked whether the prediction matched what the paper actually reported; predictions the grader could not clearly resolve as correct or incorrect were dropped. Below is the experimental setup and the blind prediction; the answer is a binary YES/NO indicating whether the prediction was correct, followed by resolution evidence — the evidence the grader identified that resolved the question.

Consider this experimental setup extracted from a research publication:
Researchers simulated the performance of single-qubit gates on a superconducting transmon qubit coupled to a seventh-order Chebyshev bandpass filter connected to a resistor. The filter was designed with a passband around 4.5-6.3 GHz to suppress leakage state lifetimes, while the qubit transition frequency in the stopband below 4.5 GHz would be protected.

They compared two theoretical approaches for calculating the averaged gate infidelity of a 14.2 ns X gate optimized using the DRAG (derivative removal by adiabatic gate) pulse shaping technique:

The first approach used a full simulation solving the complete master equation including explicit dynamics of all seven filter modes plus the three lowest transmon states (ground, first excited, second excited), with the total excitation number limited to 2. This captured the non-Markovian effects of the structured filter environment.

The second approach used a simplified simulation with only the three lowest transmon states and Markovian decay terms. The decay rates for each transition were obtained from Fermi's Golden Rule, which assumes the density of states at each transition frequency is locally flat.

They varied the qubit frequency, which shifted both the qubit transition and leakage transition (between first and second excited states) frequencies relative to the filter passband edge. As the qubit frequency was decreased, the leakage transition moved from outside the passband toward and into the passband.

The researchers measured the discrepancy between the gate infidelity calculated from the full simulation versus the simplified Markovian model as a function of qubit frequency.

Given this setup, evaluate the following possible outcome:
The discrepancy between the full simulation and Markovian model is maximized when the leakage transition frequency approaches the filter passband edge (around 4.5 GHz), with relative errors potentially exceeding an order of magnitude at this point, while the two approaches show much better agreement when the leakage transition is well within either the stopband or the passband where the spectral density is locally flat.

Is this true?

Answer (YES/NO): NO